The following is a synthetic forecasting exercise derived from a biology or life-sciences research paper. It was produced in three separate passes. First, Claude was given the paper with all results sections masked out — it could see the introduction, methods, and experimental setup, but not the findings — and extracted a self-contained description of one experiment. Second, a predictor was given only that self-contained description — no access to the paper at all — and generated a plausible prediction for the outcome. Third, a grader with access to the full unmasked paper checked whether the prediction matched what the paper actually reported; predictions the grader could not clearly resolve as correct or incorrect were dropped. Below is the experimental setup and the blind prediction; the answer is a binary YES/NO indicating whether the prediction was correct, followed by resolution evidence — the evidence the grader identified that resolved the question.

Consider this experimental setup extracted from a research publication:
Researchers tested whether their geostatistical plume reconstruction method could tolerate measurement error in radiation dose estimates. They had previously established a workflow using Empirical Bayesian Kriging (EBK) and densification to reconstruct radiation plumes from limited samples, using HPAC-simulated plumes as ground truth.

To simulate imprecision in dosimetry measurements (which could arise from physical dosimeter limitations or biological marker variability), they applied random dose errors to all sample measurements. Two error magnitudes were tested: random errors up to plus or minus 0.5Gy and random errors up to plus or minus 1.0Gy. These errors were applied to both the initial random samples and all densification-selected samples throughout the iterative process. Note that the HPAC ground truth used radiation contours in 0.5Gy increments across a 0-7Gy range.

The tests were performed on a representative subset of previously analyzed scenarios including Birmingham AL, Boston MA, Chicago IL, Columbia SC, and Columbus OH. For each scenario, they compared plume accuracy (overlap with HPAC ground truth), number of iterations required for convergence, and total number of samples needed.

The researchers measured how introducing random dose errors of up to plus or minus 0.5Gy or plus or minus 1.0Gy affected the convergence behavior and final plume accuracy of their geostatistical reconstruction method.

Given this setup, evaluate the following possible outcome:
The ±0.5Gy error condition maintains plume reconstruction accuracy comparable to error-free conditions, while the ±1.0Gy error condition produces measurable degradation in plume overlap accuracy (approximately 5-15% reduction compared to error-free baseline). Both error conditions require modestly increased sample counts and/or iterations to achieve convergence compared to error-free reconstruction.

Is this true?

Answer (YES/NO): NO